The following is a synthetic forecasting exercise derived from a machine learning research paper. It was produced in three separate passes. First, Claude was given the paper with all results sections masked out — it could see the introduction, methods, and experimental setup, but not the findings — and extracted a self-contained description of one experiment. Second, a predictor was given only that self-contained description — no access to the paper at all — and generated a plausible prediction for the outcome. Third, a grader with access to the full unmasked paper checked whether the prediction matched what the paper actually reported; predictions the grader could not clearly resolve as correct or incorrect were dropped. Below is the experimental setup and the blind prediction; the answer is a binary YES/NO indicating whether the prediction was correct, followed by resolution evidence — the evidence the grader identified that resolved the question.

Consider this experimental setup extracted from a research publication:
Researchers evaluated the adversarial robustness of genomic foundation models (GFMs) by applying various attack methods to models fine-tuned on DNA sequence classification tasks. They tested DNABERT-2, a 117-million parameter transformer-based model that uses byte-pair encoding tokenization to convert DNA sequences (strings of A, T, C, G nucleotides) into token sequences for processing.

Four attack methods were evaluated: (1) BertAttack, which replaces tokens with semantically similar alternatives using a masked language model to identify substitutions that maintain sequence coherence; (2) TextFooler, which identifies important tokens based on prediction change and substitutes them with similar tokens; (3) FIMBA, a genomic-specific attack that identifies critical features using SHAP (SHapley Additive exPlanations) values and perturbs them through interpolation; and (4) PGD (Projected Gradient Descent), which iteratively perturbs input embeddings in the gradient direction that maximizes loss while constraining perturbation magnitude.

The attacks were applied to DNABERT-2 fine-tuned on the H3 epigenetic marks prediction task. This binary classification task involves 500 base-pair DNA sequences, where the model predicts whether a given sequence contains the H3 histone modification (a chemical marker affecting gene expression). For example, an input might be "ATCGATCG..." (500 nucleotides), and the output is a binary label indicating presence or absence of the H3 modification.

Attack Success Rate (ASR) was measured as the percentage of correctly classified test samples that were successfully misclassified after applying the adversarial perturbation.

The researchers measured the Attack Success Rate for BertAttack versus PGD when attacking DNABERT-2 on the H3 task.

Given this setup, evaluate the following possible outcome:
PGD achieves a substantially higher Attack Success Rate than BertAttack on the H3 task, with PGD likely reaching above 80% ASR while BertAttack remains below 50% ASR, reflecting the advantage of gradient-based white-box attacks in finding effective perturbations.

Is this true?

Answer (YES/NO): NO